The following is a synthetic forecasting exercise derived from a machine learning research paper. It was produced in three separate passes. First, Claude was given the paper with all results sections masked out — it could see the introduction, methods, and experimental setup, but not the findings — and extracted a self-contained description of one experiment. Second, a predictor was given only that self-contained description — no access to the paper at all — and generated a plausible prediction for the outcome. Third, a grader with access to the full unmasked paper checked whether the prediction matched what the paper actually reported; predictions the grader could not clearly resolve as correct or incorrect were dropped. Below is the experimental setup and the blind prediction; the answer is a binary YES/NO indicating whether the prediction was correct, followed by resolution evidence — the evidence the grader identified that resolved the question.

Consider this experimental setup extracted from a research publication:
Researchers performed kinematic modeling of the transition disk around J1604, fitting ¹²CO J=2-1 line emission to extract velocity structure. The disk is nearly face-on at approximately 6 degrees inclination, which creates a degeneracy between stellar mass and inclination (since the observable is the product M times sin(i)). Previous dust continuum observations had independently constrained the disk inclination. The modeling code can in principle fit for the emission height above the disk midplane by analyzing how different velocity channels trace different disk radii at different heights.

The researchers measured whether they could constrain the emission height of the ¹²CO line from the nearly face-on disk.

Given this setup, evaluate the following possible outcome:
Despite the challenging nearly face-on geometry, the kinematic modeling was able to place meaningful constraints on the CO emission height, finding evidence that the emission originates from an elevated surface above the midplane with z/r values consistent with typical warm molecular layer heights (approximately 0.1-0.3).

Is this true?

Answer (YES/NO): NO